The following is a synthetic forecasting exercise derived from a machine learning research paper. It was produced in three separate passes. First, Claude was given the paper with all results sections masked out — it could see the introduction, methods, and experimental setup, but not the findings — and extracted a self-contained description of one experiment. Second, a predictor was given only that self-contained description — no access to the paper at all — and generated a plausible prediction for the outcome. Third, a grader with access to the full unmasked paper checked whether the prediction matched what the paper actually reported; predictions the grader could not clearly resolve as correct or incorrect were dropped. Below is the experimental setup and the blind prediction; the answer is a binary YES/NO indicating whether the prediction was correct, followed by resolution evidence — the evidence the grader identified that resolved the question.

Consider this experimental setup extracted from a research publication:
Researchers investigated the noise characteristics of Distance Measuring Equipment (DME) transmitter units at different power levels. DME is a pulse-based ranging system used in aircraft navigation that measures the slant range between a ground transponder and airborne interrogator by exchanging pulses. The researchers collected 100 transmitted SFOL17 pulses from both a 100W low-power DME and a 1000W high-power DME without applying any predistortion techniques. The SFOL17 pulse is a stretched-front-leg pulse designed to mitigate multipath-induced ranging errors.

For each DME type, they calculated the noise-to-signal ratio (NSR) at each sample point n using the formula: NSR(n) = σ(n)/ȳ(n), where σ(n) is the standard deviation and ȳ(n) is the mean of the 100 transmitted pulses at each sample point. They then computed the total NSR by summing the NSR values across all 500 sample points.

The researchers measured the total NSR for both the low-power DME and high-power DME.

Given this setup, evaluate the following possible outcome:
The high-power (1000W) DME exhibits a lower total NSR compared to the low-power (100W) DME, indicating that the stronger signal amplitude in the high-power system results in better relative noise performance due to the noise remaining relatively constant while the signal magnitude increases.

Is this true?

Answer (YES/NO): NO